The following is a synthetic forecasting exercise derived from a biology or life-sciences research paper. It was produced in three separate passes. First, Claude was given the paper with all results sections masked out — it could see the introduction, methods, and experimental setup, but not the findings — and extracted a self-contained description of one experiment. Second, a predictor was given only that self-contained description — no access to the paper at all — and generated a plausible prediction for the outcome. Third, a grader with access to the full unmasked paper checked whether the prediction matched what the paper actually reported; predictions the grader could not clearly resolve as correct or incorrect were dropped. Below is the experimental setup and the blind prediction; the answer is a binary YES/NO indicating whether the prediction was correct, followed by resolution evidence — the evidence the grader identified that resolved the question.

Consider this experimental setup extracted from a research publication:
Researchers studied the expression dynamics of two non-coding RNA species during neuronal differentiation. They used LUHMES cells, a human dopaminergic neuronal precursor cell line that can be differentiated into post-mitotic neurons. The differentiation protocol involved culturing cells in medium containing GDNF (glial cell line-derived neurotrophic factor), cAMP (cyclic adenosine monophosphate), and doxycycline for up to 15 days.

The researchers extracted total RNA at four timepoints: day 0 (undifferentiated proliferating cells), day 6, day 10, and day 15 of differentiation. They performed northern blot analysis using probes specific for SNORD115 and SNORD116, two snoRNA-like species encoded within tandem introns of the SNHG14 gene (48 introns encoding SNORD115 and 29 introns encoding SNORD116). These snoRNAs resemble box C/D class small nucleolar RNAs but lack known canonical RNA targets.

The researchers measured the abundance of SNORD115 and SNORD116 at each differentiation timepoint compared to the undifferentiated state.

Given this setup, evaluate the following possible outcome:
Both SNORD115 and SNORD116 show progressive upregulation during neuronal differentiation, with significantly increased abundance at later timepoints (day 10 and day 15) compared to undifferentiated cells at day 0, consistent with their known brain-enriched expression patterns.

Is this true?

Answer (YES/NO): YES